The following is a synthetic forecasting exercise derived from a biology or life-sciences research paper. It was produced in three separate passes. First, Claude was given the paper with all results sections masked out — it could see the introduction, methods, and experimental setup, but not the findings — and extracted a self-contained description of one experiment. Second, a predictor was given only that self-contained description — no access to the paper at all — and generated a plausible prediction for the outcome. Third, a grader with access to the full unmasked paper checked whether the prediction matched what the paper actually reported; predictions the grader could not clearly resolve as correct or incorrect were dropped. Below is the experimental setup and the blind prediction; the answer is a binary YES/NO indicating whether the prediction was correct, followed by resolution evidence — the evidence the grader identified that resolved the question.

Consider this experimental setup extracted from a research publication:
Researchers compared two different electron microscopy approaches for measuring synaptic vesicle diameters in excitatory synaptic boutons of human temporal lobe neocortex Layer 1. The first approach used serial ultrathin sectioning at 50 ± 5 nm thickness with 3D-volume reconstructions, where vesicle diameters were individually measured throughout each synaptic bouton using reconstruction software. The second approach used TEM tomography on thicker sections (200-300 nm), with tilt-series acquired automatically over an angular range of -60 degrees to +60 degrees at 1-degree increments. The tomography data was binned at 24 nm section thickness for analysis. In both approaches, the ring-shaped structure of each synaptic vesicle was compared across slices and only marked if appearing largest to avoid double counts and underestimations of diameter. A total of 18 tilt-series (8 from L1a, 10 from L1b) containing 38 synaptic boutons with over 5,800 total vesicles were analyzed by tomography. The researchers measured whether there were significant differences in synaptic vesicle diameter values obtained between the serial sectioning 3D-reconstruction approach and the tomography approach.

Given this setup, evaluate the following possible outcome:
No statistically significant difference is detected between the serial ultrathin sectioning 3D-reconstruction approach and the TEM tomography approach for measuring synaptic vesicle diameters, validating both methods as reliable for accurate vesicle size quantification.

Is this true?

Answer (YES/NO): NO